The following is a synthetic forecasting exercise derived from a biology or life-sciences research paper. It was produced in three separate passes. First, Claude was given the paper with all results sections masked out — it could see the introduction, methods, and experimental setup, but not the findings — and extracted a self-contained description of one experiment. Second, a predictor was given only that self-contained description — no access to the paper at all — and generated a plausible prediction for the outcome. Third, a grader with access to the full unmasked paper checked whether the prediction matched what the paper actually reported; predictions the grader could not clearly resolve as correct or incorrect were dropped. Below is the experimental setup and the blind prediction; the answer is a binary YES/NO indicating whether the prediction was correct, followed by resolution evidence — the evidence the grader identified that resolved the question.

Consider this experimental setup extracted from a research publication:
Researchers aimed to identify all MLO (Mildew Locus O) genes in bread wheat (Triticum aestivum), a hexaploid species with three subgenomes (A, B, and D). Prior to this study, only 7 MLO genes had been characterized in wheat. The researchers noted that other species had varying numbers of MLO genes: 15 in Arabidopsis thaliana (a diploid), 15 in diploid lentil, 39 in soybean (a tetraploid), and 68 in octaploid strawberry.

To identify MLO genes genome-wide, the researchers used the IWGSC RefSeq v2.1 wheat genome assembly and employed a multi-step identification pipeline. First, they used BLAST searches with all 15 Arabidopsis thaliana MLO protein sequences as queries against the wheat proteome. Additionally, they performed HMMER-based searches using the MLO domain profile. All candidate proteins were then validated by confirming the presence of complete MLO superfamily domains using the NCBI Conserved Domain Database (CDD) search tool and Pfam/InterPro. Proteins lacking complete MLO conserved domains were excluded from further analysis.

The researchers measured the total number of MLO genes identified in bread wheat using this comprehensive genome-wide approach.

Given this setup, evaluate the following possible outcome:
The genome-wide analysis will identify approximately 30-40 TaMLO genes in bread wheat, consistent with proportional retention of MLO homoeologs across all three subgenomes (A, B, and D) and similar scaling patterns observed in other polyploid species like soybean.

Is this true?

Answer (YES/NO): NO